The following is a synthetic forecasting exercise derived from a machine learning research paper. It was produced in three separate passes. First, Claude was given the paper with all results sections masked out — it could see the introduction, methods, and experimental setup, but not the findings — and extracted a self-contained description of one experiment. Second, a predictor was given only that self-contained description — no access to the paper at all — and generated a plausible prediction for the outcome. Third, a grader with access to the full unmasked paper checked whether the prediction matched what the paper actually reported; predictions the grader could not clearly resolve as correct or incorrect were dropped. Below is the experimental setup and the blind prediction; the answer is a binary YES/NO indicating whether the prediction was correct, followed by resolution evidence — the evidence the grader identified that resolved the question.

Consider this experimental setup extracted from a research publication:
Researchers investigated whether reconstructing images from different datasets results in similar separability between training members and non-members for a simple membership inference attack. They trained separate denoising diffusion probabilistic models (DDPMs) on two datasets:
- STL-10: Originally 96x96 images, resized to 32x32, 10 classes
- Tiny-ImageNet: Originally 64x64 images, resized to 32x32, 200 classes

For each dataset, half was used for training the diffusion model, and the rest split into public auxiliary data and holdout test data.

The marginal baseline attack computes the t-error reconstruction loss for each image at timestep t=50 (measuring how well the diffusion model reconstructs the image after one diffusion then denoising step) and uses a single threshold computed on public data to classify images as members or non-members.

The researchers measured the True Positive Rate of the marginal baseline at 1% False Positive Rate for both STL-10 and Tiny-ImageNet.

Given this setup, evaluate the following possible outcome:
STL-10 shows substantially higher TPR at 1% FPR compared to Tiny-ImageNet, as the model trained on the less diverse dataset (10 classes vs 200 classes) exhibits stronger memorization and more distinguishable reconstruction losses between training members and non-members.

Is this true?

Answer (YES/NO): NO